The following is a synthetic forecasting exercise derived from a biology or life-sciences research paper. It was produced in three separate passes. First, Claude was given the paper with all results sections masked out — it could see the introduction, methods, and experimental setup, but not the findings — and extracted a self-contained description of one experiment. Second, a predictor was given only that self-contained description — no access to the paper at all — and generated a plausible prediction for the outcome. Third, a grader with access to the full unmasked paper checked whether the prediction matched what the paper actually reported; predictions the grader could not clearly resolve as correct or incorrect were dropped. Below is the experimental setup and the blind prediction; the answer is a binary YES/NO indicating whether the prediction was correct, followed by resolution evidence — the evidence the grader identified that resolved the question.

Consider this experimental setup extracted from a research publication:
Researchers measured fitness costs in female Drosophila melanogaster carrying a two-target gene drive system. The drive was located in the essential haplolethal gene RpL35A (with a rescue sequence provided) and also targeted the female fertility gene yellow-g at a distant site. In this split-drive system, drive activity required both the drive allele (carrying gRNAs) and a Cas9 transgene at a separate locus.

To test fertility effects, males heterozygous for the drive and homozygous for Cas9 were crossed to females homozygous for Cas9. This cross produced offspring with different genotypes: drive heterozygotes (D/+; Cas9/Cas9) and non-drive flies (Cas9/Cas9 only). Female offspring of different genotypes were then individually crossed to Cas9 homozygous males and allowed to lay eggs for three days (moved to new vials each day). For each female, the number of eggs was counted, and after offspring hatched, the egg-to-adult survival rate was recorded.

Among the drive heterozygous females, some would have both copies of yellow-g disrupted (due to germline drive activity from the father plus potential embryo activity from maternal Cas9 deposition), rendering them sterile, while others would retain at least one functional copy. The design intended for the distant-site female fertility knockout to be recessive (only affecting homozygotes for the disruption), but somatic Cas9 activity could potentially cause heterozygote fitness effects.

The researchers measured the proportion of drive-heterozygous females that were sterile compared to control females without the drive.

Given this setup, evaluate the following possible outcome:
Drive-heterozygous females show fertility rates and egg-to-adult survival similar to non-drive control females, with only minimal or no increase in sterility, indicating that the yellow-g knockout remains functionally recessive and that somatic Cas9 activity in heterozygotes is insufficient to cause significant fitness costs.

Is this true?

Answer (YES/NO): NO